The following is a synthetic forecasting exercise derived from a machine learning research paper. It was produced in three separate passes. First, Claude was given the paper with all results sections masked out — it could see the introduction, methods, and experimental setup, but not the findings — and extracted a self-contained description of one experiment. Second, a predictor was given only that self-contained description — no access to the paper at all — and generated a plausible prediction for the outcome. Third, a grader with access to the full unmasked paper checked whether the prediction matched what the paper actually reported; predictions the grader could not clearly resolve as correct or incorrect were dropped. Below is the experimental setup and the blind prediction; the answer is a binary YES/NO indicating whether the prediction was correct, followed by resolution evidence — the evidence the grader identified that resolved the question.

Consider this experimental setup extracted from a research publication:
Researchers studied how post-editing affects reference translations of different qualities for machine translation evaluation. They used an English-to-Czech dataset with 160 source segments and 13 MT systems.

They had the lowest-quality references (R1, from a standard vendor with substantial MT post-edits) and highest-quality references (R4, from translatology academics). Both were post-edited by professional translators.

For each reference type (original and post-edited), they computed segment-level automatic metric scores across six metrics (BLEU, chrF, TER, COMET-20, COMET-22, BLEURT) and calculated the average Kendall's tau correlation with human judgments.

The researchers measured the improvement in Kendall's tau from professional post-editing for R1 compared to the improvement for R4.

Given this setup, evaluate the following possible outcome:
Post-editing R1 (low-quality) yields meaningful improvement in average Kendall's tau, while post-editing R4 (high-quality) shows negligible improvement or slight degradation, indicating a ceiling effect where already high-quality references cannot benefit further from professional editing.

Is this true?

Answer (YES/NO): YES